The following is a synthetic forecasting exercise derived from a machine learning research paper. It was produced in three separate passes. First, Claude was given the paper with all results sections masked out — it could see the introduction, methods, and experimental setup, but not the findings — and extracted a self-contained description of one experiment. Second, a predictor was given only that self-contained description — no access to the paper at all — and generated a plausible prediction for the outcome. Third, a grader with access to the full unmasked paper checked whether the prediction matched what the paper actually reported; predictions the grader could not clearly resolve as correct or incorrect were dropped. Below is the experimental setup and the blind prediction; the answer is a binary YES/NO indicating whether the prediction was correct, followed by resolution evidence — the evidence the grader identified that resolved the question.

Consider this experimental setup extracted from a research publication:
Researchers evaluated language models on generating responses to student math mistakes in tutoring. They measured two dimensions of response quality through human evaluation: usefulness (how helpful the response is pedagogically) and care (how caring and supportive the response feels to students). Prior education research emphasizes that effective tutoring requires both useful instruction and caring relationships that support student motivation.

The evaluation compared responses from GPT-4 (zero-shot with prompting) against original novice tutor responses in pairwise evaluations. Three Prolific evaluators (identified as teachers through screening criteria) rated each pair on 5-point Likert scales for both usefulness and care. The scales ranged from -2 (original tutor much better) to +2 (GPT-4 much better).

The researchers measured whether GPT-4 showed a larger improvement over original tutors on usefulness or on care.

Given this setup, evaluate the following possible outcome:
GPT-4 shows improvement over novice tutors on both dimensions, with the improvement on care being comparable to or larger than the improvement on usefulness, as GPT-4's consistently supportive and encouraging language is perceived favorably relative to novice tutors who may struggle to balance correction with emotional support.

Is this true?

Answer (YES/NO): NO